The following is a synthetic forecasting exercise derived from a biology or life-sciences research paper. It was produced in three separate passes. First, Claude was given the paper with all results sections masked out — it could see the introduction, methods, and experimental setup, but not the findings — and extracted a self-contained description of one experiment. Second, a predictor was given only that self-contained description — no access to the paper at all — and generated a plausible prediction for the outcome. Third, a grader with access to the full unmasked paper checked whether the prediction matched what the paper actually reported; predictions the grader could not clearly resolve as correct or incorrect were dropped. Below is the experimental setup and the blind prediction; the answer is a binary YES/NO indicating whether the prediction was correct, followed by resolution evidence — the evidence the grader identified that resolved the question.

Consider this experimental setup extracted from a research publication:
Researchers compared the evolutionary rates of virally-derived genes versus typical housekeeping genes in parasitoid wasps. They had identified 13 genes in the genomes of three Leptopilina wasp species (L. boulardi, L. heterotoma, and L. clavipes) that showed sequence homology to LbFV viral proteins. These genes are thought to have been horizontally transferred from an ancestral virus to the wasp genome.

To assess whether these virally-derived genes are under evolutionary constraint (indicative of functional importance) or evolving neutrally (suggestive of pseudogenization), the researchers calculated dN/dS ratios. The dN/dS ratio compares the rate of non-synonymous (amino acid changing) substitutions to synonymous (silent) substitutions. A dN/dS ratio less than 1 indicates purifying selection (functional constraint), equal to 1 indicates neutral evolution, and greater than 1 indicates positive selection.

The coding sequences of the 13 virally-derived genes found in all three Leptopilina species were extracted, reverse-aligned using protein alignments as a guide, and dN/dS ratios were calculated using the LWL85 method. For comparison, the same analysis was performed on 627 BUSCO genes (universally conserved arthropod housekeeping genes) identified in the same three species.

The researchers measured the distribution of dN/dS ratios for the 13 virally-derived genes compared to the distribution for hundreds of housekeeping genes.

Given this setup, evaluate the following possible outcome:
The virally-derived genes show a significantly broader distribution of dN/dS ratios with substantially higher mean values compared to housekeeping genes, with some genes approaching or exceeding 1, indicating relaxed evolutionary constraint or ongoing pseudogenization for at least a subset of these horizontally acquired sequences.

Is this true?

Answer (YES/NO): NO